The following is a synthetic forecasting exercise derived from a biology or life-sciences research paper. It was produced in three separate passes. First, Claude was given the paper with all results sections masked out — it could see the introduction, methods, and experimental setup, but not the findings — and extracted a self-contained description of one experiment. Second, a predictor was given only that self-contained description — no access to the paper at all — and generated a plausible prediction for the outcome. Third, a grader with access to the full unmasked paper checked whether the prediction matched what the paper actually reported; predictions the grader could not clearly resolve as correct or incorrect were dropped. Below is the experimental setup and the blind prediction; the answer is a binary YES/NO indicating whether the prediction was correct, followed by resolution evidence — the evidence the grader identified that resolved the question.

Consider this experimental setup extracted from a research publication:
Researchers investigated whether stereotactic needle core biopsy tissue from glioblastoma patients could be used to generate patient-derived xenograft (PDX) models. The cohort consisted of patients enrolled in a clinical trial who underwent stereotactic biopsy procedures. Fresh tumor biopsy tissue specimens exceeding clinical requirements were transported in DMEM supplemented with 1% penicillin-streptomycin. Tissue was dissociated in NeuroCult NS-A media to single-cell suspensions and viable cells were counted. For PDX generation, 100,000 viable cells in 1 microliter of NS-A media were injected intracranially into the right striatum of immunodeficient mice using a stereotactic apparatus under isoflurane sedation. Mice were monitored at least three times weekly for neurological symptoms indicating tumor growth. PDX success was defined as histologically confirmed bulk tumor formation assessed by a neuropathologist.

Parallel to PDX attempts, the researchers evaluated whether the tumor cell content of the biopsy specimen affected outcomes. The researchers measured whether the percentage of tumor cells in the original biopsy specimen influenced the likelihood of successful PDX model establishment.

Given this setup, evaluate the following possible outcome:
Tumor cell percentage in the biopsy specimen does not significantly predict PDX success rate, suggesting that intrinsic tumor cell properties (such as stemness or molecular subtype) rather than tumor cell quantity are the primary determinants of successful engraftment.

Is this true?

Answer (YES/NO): YES